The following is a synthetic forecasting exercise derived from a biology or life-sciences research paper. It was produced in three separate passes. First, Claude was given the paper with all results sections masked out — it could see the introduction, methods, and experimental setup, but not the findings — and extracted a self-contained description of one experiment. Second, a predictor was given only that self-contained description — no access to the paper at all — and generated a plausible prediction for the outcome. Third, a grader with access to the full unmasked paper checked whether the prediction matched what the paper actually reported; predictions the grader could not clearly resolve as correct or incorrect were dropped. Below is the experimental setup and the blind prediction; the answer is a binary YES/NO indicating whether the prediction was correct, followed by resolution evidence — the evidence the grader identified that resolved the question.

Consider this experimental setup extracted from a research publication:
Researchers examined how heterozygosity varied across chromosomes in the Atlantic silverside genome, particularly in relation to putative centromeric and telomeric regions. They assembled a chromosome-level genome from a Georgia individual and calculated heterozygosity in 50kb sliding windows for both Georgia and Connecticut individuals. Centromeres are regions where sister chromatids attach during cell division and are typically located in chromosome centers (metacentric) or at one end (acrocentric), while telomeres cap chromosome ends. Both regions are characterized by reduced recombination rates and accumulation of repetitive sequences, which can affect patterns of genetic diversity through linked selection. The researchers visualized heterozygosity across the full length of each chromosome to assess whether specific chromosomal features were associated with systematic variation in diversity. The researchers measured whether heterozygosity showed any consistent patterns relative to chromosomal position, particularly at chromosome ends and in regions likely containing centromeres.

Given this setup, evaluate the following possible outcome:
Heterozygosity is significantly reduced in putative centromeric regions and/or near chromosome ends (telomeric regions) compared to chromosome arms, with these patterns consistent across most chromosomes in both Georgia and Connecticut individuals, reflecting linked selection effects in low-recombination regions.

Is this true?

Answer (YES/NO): NO